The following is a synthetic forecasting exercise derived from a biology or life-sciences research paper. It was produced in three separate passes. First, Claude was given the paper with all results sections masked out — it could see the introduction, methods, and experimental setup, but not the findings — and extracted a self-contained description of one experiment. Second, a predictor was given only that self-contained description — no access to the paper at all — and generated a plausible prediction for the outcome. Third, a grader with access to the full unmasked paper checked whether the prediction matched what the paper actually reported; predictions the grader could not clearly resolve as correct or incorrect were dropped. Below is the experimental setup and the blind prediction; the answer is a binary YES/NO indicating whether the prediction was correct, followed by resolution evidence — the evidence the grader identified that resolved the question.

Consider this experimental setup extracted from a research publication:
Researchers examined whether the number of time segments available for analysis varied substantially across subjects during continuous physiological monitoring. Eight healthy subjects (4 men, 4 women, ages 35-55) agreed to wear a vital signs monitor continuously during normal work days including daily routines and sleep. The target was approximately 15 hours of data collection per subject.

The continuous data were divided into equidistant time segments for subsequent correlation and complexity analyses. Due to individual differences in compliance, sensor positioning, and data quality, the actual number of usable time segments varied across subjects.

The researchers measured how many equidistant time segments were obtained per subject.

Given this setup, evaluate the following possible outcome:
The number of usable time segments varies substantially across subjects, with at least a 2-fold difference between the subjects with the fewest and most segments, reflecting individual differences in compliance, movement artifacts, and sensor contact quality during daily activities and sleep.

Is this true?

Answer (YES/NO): YES